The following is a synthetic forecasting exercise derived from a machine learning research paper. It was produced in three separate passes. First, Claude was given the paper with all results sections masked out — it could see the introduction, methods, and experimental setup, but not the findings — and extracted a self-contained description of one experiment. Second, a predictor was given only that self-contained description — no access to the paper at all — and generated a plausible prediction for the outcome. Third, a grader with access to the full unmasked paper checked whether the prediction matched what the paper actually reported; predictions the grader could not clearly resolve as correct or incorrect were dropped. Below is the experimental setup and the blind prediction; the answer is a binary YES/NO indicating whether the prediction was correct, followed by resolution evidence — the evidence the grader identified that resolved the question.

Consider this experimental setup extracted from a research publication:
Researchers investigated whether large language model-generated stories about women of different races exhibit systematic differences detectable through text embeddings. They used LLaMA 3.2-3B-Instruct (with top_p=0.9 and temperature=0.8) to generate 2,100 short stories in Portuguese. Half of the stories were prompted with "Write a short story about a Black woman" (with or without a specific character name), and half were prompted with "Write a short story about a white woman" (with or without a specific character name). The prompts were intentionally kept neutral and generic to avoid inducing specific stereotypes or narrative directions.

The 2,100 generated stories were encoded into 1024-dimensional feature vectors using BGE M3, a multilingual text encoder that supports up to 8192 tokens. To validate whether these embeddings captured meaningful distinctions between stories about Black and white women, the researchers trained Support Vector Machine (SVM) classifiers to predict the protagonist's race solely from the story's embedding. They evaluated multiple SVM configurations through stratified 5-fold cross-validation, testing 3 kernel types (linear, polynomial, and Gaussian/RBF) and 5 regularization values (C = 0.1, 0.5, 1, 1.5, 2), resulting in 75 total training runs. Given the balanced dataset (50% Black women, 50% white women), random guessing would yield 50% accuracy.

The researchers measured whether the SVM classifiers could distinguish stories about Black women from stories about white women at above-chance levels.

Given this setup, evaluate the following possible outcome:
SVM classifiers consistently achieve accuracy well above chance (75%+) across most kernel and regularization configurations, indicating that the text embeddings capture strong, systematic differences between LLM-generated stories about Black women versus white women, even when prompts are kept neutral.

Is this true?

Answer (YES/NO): YES